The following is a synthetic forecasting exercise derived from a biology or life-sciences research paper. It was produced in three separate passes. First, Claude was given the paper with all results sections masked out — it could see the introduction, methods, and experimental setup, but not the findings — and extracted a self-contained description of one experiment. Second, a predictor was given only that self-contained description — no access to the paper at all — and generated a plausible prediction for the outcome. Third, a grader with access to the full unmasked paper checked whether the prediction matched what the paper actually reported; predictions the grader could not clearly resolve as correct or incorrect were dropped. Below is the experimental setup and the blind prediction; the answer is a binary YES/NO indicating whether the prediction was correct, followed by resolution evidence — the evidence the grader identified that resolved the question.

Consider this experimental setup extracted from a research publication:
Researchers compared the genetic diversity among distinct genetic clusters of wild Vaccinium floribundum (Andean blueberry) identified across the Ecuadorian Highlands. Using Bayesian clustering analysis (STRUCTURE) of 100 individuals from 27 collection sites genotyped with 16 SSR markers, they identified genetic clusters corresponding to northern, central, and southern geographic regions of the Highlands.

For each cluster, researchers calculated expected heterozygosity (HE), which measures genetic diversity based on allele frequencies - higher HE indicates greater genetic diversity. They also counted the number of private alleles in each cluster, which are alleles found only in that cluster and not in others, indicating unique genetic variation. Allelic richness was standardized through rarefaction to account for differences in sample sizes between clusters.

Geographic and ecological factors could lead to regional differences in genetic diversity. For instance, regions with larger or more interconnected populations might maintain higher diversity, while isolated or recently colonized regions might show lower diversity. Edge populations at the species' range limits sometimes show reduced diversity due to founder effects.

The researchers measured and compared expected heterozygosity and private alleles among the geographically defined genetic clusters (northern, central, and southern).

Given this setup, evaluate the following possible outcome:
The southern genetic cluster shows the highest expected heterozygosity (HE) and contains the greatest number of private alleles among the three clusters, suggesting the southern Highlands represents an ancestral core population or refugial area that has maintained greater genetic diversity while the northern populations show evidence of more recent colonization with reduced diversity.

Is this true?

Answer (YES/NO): NO